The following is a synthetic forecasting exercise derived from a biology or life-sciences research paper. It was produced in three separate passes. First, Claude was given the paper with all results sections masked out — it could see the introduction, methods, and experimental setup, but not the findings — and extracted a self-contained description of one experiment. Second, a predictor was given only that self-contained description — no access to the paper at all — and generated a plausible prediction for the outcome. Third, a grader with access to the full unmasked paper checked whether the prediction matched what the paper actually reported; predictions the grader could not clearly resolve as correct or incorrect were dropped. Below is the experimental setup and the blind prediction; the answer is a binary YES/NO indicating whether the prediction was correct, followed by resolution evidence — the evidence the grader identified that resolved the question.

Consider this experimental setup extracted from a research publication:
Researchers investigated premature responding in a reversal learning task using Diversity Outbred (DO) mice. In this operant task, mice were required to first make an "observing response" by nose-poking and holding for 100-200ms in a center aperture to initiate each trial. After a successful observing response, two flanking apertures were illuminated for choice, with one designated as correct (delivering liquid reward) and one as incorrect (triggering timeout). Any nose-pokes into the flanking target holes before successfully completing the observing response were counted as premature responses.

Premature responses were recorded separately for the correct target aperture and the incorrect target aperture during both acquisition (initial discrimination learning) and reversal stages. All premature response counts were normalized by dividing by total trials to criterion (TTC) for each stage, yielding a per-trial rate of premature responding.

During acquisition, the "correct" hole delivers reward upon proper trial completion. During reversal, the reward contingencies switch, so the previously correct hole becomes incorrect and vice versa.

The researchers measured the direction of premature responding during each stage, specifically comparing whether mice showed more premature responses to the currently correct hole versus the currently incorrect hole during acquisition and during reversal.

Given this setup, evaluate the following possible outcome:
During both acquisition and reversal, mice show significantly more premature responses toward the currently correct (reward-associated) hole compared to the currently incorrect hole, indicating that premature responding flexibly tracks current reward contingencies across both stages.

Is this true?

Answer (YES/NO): NO